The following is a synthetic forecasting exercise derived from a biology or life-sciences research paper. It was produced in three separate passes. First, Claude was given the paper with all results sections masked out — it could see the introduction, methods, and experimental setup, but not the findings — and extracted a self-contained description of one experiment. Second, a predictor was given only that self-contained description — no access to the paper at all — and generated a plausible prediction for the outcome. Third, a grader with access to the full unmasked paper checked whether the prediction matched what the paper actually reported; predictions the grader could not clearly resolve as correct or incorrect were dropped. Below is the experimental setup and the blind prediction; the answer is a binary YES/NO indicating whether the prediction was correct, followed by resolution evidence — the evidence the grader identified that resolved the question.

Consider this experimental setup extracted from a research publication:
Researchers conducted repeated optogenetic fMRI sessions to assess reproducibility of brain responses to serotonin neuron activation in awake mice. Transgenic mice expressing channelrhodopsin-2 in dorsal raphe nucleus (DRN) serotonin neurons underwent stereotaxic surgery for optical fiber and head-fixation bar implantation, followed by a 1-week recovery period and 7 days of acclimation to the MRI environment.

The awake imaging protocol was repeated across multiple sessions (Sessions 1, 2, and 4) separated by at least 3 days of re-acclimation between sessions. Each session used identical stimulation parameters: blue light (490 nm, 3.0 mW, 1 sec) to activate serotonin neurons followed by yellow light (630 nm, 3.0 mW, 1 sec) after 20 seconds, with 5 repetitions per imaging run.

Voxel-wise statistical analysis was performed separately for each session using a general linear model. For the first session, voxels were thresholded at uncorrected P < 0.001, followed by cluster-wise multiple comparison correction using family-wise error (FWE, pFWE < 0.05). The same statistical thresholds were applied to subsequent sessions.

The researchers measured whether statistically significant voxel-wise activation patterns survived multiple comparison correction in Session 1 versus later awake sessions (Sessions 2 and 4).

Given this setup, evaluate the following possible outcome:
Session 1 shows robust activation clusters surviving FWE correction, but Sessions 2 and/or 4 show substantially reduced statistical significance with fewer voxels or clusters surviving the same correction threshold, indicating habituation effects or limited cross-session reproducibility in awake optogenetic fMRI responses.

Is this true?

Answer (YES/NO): YES